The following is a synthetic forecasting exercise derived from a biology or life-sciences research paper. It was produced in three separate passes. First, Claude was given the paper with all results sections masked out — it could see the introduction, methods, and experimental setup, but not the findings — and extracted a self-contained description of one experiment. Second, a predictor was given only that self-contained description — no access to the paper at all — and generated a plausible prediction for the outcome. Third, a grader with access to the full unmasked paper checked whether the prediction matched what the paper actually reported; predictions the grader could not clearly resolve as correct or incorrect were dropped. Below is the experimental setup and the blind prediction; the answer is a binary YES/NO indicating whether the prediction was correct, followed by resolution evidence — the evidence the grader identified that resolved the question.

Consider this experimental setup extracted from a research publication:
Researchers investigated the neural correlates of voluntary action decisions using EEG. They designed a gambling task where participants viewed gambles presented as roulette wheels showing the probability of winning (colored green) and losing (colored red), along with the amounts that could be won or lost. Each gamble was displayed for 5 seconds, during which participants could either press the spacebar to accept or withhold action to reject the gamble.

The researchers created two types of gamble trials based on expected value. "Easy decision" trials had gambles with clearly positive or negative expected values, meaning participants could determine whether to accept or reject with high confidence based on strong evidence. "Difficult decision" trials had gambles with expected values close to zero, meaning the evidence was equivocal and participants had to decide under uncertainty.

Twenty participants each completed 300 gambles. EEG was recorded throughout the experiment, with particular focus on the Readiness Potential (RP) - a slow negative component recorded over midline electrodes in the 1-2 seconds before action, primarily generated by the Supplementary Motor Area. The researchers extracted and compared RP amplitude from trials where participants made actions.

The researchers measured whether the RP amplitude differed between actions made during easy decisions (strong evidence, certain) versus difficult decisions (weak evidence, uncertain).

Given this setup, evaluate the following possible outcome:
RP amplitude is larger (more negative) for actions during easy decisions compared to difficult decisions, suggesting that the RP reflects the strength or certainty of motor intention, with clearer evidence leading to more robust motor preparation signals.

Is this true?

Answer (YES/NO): NO